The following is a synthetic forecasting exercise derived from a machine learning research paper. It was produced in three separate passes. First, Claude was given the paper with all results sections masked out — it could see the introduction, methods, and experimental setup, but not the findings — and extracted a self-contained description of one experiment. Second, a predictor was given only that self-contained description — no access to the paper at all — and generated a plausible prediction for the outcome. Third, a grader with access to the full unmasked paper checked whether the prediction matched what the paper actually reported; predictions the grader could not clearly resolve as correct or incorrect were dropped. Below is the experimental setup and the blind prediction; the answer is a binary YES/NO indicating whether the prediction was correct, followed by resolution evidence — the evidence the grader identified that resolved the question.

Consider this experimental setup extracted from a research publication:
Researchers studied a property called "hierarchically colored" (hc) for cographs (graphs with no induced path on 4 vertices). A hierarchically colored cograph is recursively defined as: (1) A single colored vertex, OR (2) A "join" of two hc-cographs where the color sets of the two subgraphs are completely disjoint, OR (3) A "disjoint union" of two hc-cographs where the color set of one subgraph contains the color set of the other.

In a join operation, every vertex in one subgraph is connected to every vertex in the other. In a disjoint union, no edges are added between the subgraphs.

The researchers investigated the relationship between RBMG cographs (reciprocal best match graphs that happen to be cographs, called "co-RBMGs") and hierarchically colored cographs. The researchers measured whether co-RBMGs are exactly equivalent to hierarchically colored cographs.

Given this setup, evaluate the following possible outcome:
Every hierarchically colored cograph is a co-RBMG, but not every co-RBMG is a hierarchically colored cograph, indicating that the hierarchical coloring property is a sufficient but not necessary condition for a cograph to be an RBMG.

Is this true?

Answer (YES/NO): NO